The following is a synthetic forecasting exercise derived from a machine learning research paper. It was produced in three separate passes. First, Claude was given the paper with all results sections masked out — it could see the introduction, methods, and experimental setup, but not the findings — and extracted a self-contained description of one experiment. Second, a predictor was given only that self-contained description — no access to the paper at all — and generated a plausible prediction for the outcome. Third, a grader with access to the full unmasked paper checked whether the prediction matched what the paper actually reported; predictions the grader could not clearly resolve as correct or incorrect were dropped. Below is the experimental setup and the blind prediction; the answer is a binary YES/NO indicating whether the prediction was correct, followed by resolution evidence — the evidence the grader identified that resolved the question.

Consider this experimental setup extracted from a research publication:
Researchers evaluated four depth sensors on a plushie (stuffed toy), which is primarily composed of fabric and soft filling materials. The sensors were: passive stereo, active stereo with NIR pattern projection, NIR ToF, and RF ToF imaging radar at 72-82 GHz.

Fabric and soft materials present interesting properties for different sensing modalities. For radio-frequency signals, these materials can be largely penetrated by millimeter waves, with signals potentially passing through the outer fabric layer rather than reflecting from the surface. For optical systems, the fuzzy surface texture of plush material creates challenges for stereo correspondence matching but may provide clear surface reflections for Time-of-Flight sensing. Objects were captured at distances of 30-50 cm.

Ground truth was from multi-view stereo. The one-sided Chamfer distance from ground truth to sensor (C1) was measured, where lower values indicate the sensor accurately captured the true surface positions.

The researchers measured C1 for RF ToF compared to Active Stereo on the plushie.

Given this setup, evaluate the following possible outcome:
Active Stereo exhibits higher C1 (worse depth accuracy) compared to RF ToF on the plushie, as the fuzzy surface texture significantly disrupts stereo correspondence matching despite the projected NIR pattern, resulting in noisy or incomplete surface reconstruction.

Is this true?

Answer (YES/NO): NO